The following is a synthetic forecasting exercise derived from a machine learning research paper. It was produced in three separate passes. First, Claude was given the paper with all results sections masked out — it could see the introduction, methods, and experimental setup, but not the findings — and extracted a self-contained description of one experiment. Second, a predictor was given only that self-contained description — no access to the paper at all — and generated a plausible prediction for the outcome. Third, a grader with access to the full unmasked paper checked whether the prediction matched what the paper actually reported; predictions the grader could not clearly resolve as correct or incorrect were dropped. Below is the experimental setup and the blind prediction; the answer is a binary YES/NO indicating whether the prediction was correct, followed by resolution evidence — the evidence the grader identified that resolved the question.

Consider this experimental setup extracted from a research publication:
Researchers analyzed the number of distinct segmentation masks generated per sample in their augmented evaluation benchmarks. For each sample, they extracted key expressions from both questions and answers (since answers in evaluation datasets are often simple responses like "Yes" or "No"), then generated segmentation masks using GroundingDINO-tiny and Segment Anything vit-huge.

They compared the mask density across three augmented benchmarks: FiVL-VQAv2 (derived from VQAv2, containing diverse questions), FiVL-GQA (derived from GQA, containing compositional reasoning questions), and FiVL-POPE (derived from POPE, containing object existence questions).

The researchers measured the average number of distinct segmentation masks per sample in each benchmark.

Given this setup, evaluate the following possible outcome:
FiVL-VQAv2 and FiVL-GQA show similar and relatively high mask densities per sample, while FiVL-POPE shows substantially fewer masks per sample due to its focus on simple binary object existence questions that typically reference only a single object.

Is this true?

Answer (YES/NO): NO